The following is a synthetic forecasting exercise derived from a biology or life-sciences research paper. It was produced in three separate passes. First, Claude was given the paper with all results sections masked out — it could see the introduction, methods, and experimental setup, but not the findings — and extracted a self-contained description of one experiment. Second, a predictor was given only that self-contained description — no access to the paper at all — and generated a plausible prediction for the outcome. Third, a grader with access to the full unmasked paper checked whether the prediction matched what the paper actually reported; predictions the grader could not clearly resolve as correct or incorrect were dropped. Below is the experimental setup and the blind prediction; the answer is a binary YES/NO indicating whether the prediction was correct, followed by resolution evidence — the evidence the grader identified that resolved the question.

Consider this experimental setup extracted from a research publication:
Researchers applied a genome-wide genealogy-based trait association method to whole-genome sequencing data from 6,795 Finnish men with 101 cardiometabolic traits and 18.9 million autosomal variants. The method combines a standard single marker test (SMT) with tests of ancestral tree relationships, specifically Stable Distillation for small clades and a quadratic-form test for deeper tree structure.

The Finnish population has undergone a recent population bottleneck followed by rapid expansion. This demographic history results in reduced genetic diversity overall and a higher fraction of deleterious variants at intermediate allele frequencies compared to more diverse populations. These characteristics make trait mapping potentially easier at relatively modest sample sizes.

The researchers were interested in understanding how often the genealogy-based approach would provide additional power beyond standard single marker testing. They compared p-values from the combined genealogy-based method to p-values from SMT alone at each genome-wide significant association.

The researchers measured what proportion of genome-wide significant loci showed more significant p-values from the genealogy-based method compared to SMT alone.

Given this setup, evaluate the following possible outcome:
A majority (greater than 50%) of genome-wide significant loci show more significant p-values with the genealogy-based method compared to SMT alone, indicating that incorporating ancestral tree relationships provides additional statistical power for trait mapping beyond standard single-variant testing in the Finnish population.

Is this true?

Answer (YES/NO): NO